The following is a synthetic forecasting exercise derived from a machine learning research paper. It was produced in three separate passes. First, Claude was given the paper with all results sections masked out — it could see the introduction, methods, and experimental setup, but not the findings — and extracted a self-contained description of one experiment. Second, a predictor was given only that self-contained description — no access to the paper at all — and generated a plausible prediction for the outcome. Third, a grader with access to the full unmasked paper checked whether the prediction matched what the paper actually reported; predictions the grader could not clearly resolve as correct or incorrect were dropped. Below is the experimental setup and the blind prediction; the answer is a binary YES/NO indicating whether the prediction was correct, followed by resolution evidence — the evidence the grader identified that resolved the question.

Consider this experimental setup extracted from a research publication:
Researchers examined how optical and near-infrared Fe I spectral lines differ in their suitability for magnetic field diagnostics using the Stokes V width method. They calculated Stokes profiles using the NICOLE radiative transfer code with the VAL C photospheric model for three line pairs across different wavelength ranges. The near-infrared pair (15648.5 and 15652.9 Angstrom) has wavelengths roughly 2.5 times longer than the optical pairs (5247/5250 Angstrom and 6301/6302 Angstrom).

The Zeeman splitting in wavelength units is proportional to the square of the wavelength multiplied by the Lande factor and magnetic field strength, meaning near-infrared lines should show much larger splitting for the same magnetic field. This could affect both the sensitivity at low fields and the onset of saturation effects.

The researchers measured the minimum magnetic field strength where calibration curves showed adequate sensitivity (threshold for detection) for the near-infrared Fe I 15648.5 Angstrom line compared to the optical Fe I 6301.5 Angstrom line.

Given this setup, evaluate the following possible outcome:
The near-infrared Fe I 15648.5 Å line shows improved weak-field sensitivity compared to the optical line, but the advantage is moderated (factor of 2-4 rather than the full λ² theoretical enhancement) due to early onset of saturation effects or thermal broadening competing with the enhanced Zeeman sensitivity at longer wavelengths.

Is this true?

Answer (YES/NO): NO